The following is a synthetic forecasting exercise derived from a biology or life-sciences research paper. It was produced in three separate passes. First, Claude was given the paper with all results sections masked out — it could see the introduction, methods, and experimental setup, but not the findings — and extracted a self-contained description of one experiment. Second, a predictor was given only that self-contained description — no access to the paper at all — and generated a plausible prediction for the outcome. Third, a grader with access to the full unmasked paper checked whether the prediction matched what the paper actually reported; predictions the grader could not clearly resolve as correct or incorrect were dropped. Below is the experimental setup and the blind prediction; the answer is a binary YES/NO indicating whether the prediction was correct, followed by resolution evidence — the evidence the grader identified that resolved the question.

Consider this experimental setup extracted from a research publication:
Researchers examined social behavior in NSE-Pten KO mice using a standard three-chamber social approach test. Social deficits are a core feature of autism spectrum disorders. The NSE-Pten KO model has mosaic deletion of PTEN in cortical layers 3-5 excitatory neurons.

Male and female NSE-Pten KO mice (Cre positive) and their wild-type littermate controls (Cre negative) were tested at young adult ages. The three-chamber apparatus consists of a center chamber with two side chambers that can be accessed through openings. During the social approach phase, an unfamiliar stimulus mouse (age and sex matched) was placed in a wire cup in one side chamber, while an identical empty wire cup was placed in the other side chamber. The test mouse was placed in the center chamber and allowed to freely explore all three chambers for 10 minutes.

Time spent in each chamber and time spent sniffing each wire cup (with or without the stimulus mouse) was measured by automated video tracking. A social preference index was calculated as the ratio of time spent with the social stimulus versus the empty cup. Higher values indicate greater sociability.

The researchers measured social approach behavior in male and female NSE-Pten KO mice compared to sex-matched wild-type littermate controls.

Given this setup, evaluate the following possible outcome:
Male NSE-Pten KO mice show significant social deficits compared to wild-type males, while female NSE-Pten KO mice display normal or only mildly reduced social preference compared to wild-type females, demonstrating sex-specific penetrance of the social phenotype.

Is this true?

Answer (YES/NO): NO